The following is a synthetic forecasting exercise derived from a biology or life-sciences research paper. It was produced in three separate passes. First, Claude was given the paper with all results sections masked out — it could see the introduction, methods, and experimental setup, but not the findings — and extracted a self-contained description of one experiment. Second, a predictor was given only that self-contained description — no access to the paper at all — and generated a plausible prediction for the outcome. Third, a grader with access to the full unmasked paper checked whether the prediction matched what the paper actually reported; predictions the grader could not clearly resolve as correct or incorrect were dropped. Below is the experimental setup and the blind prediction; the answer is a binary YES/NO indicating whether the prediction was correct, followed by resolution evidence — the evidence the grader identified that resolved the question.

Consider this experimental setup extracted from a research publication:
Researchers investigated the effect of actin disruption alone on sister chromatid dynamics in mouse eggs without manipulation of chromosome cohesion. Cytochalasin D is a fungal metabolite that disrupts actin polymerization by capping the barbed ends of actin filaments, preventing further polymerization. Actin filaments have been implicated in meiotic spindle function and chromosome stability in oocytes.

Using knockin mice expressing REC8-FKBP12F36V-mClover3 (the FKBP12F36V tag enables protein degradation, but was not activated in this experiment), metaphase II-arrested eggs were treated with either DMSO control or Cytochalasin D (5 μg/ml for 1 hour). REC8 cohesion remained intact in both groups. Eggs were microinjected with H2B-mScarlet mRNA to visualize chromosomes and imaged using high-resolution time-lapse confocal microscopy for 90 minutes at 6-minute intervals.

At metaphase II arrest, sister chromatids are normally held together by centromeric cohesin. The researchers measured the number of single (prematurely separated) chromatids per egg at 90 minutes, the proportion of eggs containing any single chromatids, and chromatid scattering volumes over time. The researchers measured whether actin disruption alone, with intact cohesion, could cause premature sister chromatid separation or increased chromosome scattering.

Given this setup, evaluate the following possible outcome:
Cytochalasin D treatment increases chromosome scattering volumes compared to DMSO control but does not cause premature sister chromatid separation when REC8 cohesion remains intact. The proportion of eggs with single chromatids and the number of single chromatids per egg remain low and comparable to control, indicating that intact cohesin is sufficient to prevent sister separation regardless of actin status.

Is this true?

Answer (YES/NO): NO